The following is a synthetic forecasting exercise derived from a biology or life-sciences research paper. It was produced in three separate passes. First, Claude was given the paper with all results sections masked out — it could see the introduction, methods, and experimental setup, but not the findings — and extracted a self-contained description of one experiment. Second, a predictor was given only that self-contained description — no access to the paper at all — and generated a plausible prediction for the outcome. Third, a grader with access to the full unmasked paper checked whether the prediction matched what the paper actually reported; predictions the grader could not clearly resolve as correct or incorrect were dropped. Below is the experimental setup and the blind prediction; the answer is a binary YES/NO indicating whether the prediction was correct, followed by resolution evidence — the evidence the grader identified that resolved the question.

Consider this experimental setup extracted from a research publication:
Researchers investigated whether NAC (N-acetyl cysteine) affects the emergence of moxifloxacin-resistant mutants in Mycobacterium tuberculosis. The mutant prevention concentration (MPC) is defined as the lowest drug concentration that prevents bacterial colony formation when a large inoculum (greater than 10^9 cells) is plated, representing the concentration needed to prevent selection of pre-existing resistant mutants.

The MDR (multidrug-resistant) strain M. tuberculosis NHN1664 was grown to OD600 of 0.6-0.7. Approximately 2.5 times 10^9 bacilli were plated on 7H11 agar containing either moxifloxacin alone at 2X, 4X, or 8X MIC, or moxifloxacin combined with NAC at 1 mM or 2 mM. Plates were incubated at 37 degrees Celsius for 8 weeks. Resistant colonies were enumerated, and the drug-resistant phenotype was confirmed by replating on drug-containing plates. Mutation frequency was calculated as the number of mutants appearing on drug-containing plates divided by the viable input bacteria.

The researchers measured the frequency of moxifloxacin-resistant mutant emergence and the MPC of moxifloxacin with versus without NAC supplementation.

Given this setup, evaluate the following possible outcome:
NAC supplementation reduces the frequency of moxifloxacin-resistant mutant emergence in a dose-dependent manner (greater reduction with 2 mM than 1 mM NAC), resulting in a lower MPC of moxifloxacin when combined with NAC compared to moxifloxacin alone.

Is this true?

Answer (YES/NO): YES